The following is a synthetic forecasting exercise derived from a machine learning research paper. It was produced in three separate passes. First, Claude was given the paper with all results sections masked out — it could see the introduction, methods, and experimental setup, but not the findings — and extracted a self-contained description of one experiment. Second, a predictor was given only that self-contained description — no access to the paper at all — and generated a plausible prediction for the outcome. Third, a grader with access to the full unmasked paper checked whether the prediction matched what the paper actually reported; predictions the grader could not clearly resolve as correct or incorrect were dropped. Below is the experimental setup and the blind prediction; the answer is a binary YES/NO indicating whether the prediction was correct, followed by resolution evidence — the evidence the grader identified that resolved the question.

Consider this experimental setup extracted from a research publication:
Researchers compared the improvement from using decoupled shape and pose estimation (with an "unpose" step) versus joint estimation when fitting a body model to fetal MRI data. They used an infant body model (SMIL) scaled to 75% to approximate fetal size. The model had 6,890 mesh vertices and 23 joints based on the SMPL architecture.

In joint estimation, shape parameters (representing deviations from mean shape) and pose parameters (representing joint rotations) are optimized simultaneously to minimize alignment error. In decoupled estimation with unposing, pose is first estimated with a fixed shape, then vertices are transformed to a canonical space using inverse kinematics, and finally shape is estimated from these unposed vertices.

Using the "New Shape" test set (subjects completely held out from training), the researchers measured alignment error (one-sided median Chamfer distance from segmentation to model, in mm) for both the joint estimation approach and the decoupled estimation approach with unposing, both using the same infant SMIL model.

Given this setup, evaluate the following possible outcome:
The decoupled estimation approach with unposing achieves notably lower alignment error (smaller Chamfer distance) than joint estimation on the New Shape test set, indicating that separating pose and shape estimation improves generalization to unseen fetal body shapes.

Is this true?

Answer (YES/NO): YES